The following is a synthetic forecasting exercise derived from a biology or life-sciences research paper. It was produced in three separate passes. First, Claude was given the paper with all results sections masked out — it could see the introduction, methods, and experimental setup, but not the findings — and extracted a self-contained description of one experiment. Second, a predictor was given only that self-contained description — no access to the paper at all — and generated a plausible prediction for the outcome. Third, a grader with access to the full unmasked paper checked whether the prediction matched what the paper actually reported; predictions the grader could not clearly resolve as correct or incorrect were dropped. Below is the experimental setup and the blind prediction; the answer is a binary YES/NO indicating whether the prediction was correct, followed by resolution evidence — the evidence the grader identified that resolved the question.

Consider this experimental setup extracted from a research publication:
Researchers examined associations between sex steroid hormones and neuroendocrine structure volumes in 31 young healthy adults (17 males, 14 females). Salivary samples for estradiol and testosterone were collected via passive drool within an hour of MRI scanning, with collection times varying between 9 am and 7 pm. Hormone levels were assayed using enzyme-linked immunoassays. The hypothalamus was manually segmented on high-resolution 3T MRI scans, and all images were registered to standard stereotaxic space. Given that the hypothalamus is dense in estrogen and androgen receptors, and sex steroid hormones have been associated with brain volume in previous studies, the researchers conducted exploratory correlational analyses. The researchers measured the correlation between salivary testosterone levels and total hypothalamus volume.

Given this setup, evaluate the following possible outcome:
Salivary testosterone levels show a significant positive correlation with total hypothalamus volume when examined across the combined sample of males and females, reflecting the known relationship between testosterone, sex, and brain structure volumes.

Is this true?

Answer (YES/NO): NO